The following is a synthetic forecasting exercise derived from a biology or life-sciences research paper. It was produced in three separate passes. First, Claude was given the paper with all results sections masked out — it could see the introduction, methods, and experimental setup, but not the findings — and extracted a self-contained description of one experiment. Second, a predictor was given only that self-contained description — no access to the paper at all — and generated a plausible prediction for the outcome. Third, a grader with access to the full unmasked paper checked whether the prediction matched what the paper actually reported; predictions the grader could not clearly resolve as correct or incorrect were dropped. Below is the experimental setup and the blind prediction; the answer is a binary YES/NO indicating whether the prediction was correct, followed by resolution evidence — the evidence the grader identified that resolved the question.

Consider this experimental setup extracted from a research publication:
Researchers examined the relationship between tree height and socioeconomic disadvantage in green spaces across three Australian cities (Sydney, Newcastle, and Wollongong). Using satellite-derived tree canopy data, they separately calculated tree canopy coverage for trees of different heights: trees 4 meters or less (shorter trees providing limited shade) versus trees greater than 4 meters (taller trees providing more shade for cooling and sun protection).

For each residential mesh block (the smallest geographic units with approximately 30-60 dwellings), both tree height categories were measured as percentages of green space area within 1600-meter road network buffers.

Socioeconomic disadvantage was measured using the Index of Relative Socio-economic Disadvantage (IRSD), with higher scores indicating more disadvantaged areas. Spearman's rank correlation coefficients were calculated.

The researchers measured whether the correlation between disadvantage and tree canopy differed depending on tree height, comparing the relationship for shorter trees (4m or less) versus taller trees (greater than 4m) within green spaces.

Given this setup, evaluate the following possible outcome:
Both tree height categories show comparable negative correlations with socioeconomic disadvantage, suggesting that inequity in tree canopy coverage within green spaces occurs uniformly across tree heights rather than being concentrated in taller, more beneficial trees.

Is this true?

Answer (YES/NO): YES